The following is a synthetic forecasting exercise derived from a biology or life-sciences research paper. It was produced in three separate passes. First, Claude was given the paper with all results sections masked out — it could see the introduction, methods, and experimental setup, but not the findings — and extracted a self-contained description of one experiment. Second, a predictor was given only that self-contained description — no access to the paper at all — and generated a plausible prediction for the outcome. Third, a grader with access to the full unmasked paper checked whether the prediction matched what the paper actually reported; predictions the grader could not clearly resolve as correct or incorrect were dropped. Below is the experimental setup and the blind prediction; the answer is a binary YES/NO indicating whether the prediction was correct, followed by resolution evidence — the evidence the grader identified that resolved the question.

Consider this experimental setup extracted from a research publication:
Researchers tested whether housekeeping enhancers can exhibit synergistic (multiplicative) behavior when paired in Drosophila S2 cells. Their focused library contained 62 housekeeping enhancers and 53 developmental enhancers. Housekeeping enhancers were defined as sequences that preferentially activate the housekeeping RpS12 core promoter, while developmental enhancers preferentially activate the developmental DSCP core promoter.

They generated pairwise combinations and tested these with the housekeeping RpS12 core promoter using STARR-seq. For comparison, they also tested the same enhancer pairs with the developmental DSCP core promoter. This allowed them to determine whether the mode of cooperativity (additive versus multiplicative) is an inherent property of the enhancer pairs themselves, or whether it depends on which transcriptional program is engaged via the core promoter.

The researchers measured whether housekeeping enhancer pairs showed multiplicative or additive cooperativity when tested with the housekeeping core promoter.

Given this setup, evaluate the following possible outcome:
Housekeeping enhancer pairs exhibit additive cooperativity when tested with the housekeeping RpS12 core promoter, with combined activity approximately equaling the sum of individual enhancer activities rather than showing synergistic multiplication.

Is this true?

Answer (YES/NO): YES